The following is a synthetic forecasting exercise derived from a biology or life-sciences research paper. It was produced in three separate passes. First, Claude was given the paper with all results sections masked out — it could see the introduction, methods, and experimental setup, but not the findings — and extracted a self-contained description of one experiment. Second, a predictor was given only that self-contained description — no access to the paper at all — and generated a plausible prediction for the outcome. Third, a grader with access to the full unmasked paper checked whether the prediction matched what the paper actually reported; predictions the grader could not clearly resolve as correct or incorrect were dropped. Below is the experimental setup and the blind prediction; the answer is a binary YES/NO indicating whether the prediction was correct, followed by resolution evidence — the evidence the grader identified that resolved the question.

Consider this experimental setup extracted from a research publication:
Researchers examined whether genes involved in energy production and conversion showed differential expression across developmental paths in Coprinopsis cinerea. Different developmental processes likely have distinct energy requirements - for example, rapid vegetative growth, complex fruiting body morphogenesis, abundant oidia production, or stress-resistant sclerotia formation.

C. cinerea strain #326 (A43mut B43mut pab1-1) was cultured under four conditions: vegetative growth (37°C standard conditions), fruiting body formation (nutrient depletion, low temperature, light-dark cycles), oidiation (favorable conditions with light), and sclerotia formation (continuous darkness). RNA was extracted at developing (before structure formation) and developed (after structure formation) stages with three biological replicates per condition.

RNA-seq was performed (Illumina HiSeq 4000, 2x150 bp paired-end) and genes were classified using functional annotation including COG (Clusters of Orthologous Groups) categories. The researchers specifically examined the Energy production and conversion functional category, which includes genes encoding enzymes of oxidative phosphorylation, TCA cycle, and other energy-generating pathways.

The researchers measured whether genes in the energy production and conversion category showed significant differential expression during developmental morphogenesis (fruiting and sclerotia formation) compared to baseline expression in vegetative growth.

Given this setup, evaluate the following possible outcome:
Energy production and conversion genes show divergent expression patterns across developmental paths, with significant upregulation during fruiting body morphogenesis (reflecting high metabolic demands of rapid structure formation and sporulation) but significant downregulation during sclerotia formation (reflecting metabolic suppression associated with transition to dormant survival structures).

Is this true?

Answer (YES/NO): NO